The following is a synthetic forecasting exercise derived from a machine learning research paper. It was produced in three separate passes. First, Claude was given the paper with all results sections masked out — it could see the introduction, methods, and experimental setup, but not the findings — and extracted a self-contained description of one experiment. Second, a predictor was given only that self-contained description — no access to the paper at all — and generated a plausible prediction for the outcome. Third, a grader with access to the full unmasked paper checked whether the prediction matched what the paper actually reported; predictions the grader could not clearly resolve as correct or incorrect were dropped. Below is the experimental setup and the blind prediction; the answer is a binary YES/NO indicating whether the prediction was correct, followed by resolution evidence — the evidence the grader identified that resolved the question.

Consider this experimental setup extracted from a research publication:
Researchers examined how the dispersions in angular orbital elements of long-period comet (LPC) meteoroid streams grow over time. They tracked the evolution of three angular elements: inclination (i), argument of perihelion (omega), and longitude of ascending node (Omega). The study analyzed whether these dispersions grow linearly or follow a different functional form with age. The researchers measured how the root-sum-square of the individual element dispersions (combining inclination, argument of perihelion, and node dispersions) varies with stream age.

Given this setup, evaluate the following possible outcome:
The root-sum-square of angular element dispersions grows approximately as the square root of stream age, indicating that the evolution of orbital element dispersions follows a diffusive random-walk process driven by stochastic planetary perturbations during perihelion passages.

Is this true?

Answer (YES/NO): NO